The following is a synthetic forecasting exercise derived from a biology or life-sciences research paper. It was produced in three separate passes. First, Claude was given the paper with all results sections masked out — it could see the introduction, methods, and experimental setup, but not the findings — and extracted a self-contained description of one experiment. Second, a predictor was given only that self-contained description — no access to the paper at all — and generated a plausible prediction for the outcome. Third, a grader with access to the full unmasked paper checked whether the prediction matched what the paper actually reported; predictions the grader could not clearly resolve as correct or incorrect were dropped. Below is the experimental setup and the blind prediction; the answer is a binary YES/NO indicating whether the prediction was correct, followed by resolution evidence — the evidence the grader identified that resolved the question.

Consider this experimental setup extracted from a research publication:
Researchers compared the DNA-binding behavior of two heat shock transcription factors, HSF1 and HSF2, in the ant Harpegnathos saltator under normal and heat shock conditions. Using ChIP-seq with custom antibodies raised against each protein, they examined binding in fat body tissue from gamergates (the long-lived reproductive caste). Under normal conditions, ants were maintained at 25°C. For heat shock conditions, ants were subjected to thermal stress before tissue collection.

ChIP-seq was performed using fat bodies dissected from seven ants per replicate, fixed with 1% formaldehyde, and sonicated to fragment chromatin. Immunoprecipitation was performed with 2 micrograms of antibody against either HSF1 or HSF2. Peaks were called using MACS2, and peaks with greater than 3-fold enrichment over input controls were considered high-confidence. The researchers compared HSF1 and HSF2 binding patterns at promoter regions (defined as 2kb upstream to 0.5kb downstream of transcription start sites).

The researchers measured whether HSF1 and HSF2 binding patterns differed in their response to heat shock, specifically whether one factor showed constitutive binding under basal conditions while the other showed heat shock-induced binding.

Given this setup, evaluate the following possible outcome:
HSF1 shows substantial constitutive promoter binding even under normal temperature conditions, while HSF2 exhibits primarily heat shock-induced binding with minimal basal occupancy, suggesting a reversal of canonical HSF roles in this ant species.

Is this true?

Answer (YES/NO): NO